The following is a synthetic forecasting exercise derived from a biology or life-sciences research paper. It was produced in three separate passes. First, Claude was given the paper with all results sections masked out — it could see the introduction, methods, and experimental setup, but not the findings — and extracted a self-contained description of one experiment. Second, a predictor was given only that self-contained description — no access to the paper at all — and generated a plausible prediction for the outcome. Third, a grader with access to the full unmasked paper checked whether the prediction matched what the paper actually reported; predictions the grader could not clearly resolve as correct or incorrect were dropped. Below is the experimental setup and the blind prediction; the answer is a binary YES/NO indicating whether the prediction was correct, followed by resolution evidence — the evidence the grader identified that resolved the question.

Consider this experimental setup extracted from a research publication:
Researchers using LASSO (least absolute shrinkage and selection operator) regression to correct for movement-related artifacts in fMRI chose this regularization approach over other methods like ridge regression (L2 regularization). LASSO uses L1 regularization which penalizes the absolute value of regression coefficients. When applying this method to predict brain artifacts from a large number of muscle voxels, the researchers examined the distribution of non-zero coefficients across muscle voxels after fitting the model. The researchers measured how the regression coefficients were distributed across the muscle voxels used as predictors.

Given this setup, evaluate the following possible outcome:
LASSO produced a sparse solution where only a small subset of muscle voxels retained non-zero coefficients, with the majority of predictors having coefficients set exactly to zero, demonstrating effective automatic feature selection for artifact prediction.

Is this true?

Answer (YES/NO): YES